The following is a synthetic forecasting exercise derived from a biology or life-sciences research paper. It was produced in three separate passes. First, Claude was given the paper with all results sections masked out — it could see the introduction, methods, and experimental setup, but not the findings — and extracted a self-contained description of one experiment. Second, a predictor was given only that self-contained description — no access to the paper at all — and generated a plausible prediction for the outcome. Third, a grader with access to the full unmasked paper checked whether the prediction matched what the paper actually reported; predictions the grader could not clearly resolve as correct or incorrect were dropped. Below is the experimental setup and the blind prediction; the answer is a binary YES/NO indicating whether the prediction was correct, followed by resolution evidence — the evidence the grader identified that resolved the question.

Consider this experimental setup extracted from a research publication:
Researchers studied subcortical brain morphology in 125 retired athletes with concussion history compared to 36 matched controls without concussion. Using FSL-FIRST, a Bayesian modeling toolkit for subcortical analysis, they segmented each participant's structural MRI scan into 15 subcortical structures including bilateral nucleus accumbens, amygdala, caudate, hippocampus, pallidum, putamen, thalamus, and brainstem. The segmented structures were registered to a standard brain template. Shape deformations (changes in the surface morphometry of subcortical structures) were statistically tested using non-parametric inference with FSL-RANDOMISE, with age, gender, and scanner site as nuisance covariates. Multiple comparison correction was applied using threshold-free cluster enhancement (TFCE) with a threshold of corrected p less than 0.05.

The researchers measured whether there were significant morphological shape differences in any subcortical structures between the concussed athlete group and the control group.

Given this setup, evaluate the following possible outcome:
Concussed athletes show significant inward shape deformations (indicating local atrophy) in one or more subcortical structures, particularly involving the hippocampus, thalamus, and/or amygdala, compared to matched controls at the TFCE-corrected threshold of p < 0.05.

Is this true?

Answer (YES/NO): YES